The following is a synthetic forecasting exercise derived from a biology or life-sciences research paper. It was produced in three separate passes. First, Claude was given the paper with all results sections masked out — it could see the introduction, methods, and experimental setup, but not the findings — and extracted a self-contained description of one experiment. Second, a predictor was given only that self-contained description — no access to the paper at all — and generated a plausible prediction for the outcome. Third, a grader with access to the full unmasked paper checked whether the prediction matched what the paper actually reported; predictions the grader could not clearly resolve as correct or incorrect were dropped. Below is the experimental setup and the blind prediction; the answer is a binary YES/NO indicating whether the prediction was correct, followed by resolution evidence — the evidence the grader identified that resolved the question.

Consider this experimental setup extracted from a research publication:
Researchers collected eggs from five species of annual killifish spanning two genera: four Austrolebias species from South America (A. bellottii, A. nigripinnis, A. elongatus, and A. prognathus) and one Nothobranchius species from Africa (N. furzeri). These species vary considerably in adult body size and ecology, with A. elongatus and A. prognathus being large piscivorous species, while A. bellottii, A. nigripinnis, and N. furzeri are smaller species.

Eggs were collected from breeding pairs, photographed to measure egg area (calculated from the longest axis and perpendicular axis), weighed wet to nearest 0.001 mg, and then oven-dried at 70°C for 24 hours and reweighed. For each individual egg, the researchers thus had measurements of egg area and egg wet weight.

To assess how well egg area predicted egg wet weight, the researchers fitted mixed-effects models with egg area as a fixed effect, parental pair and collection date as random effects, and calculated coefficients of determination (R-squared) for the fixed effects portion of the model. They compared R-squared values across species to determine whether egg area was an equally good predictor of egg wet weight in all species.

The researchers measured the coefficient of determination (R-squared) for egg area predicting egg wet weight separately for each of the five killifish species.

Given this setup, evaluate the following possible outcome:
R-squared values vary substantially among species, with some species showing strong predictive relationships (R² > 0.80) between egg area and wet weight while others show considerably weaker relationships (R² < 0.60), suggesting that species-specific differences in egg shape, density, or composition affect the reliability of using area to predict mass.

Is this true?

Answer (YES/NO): YES